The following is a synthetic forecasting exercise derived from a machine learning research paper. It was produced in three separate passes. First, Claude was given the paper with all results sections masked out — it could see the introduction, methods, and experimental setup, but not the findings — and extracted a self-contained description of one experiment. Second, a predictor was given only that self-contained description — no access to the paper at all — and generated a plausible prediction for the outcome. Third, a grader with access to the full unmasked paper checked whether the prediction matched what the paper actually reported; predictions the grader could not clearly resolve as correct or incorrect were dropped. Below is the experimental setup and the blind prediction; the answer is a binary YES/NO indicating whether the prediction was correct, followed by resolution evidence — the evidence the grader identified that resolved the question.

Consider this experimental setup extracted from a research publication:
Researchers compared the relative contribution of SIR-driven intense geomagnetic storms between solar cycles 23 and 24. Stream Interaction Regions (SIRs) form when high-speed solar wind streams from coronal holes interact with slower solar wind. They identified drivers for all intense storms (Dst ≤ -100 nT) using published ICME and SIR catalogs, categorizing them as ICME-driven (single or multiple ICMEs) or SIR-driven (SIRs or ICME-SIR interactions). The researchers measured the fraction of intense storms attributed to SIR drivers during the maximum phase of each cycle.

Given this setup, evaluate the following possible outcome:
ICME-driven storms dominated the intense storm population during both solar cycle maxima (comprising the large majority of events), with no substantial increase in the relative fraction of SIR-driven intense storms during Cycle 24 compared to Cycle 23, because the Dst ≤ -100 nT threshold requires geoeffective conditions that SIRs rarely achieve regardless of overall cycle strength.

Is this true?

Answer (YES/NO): NO